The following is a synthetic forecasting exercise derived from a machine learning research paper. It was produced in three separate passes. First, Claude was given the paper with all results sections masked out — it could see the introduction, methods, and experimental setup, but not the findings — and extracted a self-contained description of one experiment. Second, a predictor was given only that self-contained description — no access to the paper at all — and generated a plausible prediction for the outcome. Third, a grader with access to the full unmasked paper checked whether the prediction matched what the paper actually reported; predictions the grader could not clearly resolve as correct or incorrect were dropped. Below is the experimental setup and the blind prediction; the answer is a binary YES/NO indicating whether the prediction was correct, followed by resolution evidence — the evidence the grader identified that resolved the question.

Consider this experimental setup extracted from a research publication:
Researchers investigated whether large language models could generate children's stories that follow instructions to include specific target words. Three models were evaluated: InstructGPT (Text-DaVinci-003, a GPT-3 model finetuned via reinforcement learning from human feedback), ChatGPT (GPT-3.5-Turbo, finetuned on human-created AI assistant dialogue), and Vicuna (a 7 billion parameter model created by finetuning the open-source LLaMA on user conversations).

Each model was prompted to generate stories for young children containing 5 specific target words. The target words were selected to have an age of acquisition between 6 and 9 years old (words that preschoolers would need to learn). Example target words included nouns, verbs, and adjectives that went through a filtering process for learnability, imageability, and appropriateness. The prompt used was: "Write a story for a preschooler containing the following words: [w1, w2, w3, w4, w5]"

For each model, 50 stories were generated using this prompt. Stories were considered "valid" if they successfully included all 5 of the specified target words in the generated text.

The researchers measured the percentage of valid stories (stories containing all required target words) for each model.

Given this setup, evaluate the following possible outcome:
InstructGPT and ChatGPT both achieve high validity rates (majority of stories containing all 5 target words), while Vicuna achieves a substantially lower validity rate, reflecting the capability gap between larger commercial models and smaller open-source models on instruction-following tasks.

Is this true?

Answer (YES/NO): YES